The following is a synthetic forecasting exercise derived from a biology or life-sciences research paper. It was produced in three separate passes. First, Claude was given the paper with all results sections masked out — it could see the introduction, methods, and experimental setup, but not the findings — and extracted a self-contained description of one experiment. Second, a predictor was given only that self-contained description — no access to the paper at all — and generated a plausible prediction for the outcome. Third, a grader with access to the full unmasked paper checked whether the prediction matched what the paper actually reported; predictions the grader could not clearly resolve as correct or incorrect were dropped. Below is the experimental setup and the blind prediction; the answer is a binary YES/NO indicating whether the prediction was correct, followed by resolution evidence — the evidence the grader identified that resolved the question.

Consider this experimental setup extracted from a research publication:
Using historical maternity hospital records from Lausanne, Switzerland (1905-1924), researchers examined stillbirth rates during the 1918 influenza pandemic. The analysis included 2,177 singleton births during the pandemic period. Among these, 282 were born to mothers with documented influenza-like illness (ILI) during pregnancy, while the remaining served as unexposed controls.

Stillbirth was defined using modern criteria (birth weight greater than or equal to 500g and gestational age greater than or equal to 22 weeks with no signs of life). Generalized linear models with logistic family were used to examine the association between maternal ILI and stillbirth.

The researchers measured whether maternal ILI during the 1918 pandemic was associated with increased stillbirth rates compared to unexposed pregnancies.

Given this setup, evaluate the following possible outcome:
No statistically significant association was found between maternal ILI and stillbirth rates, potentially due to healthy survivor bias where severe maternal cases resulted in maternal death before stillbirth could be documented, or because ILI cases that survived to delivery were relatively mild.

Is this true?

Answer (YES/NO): NO